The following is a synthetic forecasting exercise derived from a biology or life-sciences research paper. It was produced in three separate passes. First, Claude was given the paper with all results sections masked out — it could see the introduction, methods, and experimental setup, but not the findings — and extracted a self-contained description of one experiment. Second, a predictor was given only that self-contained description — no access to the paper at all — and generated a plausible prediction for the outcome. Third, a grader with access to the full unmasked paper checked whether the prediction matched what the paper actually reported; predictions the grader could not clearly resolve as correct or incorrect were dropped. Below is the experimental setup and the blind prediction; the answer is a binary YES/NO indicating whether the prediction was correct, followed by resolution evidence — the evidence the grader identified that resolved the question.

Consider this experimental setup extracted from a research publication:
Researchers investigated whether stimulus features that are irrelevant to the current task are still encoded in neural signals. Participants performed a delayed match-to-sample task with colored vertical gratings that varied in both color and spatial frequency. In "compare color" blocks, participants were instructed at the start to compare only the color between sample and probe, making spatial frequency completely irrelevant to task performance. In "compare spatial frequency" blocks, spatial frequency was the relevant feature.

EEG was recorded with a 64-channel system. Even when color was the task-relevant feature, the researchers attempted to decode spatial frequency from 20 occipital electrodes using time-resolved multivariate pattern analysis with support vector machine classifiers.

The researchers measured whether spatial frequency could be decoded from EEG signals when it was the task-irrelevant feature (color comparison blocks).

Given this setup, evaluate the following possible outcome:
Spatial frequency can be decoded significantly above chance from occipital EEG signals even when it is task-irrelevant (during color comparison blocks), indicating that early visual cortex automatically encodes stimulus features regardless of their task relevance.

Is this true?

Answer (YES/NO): YES